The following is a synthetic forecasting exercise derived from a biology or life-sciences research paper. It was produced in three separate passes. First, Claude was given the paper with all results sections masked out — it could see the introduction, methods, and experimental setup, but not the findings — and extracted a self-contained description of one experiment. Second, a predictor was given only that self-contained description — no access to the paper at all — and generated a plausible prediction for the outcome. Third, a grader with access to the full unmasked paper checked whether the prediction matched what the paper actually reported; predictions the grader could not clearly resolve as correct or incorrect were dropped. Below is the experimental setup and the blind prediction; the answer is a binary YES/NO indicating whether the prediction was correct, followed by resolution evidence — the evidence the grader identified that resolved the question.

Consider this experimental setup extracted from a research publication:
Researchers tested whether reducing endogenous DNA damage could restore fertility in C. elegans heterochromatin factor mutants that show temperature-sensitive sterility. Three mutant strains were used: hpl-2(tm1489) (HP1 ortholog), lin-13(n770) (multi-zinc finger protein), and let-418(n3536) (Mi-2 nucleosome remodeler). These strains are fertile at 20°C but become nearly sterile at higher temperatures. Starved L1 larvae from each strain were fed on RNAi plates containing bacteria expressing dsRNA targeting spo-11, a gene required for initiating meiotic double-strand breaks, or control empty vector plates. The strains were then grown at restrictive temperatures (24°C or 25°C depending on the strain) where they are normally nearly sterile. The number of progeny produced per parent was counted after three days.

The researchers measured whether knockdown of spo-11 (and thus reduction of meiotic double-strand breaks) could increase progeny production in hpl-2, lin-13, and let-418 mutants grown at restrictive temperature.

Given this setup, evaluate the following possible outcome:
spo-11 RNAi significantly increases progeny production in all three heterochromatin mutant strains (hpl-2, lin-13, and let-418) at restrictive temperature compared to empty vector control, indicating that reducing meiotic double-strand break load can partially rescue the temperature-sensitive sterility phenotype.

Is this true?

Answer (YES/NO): YES